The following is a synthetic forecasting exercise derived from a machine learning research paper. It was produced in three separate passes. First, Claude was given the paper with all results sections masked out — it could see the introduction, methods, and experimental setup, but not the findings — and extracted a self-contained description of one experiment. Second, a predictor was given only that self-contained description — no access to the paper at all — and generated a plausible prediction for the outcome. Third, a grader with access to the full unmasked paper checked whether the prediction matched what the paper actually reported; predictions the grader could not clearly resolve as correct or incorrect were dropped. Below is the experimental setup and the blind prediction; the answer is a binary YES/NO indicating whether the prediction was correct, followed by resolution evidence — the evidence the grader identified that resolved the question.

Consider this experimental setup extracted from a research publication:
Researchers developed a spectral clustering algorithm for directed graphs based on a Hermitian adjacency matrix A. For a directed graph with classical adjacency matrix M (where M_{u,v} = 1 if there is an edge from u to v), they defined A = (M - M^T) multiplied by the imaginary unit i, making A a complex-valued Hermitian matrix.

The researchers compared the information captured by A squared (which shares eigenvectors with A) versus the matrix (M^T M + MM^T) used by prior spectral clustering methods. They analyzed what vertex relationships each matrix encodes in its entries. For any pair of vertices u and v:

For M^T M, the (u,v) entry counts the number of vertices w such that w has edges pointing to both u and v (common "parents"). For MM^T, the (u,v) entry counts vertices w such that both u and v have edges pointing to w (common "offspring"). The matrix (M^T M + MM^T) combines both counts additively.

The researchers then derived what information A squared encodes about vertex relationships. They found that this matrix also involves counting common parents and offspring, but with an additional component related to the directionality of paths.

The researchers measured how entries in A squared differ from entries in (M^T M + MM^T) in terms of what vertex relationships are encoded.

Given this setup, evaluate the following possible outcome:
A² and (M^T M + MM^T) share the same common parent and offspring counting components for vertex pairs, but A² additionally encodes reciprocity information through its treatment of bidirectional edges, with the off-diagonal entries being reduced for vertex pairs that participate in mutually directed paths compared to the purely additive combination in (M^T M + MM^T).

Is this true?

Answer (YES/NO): NO